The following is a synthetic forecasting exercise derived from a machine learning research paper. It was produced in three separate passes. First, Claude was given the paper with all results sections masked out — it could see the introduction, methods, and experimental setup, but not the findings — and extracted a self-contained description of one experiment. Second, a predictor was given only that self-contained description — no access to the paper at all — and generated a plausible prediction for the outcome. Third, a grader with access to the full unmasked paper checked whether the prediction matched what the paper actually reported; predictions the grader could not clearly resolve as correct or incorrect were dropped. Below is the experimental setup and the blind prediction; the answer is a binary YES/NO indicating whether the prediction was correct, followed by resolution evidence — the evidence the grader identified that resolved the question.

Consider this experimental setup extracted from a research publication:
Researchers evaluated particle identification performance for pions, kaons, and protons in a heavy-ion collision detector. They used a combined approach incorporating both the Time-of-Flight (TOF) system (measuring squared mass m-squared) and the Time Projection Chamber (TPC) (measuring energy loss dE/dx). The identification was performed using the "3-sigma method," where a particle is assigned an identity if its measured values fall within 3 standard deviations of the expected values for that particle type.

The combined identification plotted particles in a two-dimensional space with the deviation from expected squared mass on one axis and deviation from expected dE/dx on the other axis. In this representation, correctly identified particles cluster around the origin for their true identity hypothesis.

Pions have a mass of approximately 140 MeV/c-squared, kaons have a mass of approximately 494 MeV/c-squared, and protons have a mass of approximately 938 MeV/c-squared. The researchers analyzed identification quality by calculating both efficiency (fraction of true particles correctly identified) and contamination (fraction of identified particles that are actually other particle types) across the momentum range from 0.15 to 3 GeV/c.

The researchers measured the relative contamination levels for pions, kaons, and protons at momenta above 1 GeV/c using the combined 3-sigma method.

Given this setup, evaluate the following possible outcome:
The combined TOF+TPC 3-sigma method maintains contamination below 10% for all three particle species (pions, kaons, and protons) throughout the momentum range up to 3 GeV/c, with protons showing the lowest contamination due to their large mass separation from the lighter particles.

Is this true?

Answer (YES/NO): NO